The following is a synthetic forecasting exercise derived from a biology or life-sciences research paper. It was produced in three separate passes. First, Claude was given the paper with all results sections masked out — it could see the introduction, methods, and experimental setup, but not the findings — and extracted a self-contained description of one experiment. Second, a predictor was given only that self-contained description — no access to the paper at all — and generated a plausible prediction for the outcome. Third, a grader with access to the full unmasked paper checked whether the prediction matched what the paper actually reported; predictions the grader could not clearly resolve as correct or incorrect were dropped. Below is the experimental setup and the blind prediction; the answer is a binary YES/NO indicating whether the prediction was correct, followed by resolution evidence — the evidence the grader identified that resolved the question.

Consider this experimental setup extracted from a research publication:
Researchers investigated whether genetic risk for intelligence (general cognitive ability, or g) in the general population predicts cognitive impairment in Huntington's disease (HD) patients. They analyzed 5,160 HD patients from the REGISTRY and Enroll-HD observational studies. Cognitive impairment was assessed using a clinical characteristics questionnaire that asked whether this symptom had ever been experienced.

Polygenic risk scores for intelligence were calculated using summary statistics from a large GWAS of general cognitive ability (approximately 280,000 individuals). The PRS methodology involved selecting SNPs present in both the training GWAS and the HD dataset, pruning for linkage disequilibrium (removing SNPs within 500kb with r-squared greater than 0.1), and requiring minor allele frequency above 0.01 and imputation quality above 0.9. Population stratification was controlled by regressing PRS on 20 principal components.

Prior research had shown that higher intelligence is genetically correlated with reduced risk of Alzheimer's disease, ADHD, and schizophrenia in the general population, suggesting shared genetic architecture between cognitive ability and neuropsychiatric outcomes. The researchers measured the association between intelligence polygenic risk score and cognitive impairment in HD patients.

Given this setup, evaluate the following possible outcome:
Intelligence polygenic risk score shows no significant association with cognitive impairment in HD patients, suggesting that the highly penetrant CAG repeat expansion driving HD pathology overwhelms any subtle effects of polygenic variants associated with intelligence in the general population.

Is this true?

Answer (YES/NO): NO